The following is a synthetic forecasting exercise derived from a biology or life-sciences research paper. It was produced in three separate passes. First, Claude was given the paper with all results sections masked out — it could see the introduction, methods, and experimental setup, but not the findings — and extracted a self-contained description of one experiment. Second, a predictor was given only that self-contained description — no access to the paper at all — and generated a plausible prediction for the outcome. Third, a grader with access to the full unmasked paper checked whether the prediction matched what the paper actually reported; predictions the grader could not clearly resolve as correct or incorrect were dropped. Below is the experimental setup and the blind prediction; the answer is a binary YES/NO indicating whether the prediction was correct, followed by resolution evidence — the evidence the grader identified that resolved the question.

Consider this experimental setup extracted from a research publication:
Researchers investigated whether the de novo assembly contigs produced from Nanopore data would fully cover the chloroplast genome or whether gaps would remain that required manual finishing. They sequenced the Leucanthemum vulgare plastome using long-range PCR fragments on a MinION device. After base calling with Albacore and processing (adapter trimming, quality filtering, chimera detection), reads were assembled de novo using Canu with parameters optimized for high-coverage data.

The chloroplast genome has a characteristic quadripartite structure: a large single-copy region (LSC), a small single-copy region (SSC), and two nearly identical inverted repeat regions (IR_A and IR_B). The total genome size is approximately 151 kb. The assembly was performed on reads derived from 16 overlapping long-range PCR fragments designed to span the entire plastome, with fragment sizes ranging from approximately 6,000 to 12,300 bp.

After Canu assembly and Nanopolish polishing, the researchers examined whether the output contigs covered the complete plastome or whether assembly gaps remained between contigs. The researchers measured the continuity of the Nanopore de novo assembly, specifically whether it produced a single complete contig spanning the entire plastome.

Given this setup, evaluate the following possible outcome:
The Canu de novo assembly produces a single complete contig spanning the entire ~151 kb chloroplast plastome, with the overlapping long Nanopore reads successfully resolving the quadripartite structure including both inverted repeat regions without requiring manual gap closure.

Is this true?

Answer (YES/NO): NO